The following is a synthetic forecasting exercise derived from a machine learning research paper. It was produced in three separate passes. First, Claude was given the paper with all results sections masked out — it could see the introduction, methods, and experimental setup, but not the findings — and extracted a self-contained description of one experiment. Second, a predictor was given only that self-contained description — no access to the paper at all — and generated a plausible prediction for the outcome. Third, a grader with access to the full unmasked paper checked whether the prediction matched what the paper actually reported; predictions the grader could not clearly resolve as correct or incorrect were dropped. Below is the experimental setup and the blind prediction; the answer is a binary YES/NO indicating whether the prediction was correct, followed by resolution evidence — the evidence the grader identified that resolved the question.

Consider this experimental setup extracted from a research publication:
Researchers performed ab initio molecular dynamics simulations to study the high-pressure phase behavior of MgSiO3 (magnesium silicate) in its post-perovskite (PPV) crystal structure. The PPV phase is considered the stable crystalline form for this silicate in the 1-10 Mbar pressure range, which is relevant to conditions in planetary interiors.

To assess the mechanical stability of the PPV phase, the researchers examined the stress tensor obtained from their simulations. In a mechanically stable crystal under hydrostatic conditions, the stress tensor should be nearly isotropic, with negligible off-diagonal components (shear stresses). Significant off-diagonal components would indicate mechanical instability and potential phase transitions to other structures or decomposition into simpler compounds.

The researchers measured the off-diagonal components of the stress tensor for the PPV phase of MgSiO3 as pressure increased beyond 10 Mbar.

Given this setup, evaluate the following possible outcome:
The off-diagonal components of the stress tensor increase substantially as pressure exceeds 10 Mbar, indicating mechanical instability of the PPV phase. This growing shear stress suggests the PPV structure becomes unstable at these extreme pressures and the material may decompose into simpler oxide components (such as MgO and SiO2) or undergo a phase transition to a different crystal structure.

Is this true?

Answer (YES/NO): YES